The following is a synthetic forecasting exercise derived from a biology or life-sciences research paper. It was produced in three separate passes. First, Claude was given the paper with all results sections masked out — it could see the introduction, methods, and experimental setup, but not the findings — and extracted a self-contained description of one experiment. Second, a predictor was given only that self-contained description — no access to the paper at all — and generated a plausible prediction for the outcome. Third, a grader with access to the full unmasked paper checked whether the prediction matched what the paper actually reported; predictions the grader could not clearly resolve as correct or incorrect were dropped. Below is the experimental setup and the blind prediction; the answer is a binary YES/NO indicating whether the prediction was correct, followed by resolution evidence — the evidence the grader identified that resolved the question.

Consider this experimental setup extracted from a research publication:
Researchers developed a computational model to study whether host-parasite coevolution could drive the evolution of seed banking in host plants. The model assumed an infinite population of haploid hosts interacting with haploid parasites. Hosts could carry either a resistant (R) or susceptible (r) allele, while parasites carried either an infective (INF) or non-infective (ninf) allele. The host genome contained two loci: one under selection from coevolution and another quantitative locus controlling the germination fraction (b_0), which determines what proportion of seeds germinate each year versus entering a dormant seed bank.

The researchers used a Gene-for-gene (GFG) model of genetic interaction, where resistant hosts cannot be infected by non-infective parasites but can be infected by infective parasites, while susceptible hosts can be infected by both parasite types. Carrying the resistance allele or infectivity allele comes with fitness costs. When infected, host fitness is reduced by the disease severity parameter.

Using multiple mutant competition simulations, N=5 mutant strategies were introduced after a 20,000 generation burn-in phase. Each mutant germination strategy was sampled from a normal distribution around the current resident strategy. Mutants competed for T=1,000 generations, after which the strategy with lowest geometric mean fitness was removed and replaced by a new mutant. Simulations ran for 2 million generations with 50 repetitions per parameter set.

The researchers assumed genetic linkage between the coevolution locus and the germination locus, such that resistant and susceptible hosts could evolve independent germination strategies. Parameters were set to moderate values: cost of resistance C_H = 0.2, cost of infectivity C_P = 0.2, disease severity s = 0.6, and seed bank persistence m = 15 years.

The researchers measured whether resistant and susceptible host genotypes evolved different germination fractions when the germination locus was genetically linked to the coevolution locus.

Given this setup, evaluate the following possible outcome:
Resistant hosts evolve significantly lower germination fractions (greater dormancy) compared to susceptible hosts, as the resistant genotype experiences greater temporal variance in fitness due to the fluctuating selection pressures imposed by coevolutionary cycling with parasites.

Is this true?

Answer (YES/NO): YES